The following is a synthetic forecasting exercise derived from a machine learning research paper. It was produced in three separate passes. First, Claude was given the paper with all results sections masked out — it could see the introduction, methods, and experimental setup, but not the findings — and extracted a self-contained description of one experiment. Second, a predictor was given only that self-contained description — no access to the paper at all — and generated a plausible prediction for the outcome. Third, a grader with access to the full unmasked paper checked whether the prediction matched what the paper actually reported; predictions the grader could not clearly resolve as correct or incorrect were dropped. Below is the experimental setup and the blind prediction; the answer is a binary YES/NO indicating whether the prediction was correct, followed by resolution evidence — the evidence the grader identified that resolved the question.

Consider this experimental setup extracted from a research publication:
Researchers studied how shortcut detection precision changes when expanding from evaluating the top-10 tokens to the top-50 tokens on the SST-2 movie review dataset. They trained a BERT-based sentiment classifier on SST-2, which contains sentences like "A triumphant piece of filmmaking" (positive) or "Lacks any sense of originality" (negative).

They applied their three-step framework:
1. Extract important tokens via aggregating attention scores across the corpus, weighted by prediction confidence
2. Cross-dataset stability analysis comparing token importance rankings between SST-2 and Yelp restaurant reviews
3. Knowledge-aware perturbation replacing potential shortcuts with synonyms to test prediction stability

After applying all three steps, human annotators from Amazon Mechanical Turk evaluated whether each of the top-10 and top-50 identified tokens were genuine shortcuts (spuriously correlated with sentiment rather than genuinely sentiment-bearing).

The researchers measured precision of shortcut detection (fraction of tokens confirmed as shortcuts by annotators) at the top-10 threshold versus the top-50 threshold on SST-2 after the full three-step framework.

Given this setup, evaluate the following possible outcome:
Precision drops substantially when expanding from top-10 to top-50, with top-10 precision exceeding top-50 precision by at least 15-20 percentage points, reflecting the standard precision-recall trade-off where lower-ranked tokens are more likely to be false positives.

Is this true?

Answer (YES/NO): NO